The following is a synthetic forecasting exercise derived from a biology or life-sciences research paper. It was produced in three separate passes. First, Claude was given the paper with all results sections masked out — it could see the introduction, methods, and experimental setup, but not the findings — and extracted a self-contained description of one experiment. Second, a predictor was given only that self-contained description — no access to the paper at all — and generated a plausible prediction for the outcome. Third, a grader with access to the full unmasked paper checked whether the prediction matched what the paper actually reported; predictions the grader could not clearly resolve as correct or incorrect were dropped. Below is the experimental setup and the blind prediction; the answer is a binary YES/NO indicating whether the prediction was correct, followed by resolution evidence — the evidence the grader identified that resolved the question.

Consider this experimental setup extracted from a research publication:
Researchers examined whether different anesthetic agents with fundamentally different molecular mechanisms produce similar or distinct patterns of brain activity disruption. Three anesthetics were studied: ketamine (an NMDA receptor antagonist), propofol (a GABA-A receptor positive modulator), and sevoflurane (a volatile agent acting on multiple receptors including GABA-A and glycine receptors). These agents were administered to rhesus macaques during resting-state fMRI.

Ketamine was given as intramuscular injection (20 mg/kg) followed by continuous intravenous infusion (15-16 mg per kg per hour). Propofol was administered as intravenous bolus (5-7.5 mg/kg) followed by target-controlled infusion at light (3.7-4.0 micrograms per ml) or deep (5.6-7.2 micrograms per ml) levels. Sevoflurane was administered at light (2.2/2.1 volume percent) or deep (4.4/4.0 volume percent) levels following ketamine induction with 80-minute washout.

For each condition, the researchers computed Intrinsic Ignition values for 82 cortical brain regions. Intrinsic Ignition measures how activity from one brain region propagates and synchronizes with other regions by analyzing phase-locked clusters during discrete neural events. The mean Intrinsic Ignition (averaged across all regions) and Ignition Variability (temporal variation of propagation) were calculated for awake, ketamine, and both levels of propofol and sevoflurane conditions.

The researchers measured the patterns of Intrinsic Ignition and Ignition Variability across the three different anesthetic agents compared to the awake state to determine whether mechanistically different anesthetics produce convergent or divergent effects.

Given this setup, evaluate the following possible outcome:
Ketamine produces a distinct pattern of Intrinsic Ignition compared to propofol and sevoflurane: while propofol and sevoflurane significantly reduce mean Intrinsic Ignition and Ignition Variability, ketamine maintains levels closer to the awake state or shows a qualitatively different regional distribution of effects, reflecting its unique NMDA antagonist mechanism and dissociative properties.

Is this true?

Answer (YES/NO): NO